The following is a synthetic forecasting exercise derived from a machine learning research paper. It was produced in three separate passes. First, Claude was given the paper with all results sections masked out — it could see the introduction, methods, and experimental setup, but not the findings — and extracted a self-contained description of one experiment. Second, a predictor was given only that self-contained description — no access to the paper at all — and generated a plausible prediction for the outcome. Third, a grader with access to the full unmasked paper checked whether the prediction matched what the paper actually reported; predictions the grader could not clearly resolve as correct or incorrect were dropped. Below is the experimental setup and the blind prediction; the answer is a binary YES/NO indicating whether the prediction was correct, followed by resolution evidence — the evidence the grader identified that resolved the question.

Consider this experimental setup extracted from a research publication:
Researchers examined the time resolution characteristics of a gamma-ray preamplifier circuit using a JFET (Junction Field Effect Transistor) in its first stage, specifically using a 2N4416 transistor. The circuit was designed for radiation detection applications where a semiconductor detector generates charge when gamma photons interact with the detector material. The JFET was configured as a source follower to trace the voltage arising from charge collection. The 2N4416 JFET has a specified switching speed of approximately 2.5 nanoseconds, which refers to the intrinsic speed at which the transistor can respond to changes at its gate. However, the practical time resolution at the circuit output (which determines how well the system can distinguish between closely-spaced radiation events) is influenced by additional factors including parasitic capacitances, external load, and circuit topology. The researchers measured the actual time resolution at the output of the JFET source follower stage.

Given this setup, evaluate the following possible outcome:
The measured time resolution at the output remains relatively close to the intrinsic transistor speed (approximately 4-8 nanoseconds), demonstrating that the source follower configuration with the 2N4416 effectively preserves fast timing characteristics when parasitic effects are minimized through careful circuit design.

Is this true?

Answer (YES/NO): NO